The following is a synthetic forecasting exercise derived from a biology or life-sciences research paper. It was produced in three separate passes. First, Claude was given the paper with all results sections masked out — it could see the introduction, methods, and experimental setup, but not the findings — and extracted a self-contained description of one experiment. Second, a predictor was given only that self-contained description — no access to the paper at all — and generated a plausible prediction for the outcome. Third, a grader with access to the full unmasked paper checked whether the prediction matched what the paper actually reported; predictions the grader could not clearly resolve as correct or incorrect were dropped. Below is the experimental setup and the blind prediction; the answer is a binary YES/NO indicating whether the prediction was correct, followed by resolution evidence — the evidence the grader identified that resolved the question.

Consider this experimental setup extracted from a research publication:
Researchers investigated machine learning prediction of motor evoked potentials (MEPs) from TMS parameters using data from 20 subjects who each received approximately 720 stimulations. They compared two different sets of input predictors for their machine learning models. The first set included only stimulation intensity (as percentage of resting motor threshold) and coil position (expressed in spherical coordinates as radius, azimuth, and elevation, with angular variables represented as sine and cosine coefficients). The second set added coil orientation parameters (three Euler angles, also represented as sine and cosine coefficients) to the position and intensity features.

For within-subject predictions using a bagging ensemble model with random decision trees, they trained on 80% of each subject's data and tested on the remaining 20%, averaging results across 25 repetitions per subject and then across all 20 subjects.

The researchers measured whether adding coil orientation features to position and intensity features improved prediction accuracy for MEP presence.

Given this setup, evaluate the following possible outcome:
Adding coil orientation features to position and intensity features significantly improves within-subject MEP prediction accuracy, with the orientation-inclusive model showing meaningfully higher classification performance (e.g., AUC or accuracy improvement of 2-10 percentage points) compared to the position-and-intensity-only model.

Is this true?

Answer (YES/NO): NO